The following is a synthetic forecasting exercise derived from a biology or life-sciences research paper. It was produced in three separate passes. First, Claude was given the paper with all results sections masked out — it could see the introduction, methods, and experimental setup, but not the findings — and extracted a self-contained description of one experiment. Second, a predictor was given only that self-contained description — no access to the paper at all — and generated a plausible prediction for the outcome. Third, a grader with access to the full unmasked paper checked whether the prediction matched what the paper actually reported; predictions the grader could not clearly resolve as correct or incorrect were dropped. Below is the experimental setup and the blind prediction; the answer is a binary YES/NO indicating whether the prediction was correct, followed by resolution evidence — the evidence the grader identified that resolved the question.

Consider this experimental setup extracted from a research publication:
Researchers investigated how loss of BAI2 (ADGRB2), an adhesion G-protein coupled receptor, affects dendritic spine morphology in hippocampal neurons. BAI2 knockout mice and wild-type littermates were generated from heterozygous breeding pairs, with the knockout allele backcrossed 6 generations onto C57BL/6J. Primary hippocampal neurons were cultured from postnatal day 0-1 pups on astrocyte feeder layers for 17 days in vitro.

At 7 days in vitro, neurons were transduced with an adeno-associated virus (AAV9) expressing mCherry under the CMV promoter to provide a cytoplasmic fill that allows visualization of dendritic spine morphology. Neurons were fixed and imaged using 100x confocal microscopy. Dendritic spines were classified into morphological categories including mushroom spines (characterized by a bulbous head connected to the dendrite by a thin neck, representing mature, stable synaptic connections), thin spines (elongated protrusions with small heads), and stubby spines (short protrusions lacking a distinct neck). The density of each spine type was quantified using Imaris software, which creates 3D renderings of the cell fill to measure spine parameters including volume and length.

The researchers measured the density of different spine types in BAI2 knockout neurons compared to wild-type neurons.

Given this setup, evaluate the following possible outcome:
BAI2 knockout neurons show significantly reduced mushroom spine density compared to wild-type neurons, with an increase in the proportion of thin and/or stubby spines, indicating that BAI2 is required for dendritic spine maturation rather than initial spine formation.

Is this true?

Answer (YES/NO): YES